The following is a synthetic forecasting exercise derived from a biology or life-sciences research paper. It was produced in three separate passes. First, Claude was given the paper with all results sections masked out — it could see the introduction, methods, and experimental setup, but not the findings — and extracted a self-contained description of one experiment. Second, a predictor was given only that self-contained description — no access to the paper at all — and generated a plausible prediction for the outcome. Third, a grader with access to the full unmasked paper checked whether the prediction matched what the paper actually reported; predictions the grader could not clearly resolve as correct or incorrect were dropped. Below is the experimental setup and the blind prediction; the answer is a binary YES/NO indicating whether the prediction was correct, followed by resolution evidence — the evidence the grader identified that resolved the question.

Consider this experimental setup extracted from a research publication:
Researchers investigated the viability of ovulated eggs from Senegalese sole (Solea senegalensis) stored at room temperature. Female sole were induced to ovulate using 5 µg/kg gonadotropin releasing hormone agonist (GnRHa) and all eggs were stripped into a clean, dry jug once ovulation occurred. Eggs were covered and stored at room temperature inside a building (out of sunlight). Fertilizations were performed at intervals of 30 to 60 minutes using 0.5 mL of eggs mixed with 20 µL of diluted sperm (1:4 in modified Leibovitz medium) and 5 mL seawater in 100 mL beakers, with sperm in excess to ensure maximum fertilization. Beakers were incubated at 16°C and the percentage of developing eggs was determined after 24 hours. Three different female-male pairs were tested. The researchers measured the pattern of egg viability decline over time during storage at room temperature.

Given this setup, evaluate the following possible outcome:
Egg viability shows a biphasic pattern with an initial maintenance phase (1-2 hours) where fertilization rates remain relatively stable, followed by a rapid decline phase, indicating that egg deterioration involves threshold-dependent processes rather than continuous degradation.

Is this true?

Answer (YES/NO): NO